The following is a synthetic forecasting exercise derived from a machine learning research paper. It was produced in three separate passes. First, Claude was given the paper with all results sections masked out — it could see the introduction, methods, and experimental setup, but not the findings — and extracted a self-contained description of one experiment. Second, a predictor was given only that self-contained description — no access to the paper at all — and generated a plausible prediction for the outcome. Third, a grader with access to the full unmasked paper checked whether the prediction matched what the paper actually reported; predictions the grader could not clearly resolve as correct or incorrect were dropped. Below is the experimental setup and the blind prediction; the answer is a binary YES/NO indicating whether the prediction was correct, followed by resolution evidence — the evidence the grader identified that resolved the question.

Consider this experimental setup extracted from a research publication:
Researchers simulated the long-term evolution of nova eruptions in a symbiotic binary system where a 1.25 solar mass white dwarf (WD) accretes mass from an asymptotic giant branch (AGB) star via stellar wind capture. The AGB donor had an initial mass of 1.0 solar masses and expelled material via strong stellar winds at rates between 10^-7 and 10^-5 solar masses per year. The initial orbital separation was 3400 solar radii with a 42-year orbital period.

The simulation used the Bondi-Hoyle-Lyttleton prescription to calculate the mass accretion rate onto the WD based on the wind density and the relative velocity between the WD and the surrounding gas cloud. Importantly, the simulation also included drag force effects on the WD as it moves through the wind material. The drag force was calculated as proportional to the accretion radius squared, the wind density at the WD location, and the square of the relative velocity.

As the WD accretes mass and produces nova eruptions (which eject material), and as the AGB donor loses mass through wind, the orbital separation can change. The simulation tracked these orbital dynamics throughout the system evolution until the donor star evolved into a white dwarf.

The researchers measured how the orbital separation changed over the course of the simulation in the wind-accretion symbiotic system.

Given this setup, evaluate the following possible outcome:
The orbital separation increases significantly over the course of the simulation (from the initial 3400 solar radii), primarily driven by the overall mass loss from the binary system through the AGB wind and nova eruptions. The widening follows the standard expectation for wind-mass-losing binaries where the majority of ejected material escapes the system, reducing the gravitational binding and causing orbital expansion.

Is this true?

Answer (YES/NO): NO